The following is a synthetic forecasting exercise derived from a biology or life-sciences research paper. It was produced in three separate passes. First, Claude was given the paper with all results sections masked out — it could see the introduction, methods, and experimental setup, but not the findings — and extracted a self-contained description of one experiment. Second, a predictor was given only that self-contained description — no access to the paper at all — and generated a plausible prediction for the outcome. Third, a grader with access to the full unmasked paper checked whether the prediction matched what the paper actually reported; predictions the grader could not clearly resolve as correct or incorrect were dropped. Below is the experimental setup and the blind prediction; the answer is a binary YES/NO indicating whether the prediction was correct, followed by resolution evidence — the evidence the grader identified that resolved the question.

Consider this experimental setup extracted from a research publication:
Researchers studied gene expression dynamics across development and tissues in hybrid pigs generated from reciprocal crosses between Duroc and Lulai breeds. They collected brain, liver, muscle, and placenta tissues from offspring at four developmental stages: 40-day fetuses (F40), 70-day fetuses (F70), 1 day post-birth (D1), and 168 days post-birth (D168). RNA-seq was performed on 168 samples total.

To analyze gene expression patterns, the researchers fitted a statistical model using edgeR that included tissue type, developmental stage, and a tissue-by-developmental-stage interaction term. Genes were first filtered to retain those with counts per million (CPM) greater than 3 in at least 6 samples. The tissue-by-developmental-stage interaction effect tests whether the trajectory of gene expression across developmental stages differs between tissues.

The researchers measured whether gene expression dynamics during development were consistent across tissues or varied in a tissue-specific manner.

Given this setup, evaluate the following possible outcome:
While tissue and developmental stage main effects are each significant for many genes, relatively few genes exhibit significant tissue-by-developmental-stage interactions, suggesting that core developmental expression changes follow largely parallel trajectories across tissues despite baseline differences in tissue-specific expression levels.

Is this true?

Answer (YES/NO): NO